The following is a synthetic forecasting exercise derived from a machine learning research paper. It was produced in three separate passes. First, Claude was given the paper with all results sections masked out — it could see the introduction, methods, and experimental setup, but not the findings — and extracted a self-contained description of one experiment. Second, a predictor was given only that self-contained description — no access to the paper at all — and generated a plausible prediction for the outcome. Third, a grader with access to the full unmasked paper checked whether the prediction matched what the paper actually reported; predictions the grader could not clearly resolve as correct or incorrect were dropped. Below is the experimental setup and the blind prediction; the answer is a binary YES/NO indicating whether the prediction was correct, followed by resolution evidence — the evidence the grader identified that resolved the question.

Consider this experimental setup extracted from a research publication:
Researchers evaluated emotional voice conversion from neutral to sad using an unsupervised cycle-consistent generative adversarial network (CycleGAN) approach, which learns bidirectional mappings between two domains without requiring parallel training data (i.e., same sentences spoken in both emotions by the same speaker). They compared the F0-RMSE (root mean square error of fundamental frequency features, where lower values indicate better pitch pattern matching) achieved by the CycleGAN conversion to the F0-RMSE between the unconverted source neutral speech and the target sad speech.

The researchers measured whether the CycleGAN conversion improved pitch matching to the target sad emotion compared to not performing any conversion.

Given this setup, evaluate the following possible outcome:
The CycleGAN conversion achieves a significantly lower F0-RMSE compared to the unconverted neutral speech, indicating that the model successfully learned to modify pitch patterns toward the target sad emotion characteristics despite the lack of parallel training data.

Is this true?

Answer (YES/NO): YES